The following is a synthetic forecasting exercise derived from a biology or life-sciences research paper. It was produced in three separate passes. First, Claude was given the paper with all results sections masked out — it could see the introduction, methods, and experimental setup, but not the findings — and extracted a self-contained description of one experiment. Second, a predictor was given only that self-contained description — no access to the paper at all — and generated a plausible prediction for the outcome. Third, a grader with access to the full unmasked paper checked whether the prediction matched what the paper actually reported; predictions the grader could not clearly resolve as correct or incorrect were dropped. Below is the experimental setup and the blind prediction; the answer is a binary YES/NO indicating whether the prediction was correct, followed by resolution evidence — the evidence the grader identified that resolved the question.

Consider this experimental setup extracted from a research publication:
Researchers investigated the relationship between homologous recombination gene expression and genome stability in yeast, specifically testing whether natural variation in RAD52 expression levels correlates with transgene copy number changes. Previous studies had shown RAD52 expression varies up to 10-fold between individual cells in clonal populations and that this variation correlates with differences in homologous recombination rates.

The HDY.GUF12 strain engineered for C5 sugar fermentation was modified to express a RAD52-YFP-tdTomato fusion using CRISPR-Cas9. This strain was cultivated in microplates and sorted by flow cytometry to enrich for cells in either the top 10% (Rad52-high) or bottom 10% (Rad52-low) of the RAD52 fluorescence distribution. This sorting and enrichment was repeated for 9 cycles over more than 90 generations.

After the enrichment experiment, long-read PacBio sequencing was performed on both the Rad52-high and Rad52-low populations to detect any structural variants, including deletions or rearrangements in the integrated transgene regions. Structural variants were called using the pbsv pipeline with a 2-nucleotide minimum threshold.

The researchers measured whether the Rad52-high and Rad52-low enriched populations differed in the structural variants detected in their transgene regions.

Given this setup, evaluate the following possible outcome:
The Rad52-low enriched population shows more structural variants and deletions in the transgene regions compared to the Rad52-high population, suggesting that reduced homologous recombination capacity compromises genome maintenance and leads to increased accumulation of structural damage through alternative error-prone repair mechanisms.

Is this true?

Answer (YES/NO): NO